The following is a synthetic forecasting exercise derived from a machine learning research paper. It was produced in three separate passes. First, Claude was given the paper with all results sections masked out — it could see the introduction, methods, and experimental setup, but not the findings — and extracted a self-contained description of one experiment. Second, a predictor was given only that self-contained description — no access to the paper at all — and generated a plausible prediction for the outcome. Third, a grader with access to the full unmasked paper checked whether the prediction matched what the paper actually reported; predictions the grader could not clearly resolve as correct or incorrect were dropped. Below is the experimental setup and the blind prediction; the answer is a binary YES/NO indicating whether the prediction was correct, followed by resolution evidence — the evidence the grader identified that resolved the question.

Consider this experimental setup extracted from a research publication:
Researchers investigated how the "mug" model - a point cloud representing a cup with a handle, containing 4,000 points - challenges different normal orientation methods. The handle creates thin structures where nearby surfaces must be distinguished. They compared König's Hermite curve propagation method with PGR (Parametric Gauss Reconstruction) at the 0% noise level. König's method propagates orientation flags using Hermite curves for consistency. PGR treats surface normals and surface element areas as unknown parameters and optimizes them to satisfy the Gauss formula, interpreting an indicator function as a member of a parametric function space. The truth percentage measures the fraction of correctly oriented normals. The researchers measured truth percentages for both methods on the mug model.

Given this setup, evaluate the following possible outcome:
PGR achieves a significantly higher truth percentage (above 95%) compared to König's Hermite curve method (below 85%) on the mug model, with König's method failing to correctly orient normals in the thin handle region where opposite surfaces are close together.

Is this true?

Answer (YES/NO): YES